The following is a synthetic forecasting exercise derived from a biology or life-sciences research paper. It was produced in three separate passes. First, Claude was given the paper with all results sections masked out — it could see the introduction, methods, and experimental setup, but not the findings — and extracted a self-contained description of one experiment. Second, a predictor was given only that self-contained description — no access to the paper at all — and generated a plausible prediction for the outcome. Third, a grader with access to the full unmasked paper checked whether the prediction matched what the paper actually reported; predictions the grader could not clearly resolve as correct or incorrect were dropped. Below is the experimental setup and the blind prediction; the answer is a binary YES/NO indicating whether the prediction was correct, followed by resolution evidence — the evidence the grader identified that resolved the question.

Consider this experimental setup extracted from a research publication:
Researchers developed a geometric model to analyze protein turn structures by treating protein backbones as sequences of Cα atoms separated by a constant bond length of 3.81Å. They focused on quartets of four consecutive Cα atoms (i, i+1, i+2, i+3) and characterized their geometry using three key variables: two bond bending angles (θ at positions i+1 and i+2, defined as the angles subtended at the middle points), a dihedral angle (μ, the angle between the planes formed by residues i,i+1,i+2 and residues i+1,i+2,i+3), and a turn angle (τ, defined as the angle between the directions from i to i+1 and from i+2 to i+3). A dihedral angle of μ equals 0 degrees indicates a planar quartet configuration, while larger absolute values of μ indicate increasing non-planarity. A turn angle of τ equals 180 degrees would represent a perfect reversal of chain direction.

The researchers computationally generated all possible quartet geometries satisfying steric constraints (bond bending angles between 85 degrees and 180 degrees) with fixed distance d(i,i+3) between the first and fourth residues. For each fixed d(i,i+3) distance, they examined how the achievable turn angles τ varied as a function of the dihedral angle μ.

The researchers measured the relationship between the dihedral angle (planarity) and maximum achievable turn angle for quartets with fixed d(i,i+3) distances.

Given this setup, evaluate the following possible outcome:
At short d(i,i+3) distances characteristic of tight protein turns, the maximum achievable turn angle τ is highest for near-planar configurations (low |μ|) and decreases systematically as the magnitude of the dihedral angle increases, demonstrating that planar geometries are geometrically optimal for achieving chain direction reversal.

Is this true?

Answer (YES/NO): YES